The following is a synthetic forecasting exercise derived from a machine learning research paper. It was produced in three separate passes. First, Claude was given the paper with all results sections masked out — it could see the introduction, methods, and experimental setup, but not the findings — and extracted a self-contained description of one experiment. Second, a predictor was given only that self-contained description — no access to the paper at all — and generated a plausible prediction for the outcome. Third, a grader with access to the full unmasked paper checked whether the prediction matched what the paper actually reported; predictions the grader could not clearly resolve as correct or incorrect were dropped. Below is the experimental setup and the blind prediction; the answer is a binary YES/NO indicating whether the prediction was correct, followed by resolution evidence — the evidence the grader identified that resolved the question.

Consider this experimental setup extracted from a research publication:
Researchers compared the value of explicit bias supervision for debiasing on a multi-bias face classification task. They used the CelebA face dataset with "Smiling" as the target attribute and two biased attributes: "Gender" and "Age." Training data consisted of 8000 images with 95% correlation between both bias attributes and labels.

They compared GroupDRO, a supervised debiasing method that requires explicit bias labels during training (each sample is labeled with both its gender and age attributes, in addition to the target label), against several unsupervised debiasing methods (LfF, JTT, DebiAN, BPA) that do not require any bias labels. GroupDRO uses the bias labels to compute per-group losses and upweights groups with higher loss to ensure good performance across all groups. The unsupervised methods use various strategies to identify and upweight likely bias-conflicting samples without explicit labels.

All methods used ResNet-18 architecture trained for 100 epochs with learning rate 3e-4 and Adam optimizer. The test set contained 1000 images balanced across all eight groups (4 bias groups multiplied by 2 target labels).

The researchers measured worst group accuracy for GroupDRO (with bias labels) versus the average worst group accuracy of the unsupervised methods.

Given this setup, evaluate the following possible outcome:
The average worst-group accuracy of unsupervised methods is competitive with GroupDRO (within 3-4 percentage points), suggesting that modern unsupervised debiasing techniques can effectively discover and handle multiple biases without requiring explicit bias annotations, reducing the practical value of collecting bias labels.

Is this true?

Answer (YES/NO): YES